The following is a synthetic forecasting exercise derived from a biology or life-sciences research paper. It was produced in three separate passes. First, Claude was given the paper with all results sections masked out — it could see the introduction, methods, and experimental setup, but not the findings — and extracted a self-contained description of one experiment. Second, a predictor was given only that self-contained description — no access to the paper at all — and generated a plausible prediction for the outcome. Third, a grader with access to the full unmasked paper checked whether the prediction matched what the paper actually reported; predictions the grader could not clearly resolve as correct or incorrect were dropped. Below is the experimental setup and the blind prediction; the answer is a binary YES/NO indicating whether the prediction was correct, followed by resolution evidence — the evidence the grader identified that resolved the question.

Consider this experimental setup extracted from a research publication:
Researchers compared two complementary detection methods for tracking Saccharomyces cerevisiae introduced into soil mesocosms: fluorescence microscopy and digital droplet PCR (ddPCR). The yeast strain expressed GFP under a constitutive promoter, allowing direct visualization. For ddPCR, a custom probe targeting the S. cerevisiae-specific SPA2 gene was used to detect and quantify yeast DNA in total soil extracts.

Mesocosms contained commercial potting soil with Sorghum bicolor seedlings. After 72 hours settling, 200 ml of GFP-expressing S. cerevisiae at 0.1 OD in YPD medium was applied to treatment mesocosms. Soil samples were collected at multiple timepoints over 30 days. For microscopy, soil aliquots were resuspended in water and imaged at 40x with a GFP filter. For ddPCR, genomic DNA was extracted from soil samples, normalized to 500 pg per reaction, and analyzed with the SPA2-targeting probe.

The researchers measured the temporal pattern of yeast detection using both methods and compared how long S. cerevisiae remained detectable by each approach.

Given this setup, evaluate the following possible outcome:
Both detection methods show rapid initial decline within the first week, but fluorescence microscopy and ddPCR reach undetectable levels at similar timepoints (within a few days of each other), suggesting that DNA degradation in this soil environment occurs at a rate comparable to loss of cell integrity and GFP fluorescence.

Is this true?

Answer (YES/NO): NO